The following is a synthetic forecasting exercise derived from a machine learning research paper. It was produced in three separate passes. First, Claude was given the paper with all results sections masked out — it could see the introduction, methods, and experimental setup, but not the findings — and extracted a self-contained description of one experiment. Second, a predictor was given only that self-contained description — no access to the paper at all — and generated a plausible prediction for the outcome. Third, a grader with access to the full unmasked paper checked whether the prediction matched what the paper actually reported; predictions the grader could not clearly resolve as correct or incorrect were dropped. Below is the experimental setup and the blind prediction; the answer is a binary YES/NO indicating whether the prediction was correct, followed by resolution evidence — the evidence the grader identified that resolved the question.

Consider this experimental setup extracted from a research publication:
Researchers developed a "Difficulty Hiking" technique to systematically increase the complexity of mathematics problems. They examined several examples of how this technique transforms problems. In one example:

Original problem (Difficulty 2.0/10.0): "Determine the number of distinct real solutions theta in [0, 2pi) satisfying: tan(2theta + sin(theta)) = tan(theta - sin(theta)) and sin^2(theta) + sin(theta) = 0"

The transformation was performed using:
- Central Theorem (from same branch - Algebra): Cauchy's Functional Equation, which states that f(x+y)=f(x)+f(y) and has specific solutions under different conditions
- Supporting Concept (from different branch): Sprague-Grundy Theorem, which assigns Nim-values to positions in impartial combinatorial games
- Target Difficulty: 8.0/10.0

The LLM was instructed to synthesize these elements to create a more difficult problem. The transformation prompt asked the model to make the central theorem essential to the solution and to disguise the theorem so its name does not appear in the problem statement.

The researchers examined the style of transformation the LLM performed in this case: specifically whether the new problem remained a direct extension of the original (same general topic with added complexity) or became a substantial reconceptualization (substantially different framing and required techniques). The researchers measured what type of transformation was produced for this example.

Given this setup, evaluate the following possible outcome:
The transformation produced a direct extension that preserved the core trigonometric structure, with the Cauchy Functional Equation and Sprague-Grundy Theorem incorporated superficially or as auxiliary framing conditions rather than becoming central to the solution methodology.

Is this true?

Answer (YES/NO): NO